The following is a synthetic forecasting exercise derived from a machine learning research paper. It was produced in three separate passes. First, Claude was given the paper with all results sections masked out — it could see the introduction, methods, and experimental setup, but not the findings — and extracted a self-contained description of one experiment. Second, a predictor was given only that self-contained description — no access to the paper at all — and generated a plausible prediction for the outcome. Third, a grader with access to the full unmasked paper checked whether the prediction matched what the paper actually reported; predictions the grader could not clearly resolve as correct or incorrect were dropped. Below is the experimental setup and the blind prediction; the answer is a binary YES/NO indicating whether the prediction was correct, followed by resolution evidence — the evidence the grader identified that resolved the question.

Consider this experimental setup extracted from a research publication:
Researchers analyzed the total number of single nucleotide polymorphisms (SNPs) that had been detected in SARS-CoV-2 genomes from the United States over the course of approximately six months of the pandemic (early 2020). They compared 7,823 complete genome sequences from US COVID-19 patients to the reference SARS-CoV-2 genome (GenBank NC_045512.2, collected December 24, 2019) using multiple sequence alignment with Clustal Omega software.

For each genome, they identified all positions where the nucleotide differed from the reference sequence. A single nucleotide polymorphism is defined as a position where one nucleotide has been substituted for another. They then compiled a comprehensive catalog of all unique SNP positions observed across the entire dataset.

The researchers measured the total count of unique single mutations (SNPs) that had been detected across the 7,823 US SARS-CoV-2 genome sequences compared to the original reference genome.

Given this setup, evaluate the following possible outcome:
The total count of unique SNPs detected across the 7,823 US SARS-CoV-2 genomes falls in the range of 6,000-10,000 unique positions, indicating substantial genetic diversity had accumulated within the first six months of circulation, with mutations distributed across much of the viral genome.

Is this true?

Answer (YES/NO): NO